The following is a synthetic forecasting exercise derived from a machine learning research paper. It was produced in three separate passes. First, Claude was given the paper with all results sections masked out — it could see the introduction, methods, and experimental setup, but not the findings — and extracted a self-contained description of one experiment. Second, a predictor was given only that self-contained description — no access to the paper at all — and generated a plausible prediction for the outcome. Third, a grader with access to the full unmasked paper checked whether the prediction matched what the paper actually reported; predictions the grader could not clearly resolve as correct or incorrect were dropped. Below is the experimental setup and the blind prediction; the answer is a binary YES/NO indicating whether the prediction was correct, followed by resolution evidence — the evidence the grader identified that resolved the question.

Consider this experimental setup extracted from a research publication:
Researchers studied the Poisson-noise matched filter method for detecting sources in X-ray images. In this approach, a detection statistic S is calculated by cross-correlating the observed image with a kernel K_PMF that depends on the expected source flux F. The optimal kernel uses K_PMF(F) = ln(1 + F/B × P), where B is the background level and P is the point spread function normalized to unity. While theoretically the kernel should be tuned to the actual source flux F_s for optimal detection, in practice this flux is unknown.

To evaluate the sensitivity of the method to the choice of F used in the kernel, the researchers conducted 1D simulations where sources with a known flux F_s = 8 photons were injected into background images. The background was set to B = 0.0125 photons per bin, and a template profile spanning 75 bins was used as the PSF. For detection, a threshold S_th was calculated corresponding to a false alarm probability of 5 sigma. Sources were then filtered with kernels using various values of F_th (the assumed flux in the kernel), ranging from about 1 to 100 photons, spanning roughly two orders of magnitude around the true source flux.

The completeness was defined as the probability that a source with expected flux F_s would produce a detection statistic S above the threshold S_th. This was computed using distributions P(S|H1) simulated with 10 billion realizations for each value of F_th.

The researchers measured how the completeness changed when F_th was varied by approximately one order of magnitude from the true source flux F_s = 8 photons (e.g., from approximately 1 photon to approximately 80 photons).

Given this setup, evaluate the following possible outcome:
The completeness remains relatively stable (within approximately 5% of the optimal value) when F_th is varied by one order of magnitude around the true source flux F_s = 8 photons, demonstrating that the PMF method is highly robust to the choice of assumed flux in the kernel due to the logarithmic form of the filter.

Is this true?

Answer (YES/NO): YES